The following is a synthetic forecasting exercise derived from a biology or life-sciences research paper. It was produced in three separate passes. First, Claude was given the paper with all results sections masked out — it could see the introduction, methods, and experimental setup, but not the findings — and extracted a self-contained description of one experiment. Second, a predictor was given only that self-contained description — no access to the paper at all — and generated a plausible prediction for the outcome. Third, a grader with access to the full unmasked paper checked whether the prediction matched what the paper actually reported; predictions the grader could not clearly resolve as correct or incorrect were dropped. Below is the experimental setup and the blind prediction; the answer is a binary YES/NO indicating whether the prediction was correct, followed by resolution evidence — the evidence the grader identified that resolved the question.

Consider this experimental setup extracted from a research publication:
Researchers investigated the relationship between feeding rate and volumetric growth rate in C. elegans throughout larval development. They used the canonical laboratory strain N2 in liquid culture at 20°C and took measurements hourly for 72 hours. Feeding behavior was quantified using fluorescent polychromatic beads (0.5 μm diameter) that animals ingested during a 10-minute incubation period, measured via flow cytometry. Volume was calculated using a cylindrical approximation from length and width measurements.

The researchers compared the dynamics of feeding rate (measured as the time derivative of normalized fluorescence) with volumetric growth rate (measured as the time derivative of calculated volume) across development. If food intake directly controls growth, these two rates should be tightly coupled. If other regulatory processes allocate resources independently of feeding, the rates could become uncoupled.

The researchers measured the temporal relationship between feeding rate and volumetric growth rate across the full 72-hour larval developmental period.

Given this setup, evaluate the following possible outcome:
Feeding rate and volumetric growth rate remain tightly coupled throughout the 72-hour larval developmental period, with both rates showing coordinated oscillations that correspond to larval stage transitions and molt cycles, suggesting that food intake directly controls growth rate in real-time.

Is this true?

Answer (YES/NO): NO